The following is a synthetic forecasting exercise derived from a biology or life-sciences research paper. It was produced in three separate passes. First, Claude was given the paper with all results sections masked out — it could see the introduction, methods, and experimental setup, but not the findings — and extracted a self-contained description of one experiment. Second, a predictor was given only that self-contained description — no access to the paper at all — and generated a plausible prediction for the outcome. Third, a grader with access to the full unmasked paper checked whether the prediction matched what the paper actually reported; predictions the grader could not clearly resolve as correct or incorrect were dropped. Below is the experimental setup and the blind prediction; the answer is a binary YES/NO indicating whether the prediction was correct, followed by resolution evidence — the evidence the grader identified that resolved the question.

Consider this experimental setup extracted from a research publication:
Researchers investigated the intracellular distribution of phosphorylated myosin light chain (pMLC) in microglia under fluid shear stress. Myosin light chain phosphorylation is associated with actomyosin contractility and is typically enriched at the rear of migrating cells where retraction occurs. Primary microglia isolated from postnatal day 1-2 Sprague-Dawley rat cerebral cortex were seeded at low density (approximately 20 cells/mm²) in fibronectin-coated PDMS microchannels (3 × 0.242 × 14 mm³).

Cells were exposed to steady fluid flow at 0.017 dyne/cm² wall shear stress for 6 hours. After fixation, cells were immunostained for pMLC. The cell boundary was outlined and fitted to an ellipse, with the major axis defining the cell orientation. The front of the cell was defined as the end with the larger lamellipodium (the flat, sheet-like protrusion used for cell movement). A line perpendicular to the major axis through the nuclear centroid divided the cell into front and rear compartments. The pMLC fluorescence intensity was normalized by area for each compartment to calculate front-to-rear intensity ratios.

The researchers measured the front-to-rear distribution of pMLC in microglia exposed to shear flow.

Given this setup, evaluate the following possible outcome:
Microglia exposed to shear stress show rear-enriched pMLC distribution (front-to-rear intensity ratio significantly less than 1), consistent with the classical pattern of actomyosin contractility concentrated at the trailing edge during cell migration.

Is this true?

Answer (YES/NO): YES